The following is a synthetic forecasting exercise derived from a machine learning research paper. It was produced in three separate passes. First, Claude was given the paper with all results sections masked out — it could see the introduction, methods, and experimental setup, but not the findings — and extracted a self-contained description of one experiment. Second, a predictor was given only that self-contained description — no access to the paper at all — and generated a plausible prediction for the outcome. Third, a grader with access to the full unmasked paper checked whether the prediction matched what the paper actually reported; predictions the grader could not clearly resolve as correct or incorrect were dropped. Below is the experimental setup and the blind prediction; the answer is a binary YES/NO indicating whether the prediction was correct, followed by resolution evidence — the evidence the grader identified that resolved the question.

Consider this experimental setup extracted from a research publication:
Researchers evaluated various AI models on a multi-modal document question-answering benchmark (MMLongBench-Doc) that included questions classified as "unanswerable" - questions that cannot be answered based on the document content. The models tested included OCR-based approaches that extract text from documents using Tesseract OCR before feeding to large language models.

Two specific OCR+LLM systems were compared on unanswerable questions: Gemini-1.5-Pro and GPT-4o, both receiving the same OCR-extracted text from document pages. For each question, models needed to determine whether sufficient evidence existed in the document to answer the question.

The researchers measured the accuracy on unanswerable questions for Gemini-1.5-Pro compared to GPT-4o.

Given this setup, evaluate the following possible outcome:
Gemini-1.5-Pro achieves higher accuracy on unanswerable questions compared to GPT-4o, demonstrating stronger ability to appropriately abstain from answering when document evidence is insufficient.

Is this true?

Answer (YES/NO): YES